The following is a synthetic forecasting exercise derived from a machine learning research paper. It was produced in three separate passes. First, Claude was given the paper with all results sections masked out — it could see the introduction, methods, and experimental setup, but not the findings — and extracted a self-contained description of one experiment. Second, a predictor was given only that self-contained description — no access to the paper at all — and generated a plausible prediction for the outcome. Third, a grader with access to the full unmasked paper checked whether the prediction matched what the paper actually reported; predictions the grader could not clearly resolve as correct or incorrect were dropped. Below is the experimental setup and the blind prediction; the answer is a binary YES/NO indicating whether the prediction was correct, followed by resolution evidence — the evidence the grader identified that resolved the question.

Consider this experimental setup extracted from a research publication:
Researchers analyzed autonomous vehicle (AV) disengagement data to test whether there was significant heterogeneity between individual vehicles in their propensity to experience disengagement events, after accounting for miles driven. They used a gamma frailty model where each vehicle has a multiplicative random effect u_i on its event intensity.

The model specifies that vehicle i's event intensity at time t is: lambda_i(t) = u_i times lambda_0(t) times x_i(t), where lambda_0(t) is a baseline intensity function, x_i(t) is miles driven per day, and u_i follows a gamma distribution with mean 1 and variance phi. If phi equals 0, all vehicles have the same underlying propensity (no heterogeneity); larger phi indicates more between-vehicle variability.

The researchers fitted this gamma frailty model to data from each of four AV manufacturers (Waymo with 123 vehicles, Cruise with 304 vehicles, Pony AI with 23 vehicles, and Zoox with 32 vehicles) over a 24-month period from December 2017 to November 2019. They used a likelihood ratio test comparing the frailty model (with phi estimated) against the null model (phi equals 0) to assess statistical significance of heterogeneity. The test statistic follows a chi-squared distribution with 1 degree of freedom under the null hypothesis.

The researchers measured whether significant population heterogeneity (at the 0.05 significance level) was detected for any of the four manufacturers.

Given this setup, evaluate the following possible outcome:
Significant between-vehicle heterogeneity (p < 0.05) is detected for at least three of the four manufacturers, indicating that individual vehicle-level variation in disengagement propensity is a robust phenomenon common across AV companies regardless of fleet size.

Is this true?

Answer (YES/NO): NO